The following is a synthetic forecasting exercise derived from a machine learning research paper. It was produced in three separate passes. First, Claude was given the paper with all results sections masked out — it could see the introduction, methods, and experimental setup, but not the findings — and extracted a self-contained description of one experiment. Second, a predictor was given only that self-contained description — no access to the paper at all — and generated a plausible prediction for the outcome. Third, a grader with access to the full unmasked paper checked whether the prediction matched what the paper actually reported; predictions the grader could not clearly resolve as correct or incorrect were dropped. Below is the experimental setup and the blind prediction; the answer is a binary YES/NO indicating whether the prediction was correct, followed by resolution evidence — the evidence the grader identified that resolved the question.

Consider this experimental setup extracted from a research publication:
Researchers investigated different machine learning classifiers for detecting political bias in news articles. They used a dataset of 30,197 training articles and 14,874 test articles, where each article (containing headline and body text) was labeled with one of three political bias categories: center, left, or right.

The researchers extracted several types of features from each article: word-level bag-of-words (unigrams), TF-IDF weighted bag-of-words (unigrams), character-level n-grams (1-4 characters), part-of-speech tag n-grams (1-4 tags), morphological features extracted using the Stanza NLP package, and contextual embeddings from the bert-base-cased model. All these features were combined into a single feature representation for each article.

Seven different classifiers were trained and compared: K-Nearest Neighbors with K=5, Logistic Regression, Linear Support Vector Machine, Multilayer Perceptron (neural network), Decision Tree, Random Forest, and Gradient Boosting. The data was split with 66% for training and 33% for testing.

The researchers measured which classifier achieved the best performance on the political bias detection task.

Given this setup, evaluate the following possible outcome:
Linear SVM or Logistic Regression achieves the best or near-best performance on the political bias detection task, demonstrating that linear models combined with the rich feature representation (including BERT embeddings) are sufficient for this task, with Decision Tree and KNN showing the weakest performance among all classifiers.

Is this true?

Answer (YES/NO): NO